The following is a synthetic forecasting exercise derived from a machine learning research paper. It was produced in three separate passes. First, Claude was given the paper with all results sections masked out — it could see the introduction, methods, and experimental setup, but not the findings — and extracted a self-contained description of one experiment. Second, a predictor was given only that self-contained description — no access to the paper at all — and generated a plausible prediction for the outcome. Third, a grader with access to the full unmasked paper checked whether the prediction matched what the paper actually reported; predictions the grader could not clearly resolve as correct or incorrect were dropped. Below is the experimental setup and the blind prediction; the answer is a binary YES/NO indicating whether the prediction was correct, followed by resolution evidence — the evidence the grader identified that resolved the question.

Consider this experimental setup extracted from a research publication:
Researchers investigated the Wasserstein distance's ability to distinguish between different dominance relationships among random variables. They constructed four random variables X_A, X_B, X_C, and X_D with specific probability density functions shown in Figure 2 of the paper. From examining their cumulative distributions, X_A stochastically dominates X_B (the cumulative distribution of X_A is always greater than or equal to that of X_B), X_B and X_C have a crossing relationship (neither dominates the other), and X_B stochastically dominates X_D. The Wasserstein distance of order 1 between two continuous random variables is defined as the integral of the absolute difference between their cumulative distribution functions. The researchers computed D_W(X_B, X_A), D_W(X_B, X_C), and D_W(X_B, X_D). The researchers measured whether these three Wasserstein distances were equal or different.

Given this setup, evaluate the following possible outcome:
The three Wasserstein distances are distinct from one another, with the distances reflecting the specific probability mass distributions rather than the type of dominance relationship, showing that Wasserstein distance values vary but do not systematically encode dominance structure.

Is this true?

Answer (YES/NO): NO